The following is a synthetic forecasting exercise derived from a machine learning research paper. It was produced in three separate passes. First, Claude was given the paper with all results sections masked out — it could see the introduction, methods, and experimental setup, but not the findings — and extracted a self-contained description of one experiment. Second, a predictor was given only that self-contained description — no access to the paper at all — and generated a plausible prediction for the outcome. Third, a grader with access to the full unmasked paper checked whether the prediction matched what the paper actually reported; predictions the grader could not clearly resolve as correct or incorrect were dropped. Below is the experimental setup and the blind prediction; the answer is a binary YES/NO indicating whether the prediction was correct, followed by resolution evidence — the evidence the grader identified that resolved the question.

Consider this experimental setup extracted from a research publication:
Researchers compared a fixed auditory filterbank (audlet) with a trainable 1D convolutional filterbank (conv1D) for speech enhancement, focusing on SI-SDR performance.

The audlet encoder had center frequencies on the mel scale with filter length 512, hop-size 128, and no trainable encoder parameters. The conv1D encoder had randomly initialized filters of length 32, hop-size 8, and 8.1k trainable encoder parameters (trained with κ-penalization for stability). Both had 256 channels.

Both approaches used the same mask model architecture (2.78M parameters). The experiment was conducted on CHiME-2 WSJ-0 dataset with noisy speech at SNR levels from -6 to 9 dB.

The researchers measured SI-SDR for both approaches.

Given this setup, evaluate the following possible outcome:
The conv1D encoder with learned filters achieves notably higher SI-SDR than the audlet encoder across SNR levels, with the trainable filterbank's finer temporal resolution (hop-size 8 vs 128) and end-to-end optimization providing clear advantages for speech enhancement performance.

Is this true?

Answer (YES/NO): YES